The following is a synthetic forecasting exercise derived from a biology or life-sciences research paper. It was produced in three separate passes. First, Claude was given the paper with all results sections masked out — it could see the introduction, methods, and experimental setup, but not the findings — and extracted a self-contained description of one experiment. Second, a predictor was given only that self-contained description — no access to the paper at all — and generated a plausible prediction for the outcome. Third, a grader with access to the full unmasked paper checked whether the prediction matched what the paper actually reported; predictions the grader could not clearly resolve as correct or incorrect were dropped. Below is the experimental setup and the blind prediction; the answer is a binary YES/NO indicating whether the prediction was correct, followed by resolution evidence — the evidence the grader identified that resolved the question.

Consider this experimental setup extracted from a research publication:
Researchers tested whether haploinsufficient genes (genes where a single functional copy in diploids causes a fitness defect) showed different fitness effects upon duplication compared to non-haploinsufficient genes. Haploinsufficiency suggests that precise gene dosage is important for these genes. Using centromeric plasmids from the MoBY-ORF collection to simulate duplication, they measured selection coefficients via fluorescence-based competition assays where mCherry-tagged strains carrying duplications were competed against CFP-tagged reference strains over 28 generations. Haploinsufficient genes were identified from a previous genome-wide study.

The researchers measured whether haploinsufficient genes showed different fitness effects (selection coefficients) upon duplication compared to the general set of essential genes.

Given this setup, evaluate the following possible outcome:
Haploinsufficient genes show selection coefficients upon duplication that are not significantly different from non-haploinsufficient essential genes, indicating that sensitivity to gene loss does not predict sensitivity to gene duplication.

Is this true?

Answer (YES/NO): NO